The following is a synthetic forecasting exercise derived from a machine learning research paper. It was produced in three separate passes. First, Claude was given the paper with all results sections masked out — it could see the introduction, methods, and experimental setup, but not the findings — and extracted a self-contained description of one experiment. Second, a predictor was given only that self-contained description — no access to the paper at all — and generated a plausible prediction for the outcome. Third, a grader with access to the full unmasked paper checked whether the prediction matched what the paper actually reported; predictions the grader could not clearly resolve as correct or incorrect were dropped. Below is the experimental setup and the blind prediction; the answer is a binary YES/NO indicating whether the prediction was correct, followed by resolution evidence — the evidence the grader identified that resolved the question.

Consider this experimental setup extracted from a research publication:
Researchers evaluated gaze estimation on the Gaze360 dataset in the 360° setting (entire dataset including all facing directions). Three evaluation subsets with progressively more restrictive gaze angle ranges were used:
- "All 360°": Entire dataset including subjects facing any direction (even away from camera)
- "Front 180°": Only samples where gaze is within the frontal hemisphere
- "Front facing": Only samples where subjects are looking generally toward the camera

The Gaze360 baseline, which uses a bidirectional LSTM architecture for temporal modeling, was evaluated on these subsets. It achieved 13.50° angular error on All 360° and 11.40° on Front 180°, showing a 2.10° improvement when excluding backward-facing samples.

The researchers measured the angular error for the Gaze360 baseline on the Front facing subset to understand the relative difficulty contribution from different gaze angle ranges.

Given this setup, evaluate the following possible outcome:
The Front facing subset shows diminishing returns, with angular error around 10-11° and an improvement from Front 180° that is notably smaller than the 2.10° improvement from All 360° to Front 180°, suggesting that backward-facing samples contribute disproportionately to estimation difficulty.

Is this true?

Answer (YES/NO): YES